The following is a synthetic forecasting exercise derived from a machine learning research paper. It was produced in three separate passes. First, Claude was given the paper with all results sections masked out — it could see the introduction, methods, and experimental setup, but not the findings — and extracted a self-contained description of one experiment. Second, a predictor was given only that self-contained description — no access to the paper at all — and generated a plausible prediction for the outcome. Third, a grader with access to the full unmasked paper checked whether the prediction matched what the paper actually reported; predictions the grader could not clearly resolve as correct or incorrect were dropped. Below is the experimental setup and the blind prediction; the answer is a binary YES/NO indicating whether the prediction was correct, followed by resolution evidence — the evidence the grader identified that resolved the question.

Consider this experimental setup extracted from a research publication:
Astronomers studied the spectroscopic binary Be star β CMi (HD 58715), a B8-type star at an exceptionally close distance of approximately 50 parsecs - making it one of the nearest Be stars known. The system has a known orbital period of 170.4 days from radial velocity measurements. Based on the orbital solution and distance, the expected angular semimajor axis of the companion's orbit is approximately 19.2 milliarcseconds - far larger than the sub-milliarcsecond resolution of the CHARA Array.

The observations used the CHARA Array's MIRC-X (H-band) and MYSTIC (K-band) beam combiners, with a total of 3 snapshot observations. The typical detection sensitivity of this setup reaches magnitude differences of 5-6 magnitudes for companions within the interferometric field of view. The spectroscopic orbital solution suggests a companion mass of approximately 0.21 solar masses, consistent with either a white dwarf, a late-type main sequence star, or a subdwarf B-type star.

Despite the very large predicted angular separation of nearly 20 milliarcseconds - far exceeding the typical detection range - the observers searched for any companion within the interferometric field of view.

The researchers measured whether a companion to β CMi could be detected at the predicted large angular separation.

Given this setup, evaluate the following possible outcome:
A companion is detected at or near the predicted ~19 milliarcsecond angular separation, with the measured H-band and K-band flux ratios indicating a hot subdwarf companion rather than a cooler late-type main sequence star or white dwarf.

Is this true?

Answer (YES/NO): NO